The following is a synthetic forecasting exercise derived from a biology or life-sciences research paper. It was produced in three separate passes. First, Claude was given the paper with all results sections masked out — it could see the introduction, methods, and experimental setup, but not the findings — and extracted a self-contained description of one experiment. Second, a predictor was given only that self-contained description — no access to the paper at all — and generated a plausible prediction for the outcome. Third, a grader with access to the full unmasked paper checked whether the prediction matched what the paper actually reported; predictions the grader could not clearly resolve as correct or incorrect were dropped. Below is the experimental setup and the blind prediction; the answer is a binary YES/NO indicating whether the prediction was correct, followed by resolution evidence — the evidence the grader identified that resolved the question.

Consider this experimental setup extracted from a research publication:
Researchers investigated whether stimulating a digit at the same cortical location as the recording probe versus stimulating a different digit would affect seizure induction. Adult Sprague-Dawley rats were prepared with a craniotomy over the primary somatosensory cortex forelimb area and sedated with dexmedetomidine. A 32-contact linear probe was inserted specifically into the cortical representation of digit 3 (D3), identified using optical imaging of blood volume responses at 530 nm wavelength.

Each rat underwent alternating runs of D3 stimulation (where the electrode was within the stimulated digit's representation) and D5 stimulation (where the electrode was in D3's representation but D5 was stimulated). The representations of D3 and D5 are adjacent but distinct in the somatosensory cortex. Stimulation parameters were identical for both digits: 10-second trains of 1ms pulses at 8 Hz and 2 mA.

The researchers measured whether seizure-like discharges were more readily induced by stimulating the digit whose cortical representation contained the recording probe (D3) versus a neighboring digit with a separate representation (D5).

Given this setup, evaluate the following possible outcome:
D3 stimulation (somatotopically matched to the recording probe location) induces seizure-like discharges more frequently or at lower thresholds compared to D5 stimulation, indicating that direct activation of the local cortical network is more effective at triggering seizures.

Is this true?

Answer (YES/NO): NO